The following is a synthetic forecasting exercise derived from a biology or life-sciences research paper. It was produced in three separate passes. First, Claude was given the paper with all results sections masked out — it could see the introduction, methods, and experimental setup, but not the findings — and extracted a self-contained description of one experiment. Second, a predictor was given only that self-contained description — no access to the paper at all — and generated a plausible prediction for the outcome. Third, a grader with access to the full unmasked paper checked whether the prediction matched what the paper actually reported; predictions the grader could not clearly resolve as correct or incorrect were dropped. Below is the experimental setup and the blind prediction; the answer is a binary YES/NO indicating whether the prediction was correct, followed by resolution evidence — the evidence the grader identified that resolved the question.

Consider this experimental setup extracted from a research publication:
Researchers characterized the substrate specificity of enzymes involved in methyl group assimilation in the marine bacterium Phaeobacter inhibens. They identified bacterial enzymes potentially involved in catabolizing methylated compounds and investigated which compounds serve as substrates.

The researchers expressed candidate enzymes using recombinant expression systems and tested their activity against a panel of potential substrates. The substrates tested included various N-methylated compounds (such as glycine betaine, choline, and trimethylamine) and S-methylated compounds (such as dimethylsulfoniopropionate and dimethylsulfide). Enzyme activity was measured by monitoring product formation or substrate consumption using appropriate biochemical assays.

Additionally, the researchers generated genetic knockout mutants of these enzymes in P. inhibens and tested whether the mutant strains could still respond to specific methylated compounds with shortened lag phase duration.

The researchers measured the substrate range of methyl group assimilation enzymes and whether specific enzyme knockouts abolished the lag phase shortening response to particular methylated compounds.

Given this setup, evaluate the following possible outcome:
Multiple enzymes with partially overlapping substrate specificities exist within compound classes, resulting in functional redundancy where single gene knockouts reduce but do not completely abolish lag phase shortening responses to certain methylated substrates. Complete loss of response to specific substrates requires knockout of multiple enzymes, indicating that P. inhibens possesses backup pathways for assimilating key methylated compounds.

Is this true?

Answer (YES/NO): NO